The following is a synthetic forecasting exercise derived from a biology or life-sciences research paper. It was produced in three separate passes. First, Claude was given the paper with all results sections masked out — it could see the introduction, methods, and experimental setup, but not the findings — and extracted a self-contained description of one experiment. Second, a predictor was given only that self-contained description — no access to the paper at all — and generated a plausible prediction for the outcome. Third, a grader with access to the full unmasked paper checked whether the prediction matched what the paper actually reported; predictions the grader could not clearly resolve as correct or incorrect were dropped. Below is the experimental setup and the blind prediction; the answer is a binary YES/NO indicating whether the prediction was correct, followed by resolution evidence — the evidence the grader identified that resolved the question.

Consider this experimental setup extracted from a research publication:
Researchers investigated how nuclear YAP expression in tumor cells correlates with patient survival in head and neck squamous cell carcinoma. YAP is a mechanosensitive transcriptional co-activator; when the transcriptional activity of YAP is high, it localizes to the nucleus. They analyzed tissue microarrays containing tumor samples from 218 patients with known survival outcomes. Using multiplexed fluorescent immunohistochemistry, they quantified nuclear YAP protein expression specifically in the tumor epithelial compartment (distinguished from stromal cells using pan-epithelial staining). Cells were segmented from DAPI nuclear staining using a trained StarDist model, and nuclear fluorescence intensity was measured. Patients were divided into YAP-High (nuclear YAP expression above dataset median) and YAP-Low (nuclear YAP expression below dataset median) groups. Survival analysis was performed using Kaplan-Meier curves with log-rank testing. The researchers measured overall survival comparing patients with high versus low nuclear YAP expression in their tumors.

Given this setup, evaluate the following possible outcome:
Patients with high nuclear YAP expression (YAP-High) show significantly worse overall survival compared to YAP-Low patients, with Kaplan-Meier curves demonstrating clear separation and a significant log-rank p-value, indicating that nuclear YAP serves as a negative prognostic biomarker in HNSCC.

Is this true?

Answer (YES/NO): YES